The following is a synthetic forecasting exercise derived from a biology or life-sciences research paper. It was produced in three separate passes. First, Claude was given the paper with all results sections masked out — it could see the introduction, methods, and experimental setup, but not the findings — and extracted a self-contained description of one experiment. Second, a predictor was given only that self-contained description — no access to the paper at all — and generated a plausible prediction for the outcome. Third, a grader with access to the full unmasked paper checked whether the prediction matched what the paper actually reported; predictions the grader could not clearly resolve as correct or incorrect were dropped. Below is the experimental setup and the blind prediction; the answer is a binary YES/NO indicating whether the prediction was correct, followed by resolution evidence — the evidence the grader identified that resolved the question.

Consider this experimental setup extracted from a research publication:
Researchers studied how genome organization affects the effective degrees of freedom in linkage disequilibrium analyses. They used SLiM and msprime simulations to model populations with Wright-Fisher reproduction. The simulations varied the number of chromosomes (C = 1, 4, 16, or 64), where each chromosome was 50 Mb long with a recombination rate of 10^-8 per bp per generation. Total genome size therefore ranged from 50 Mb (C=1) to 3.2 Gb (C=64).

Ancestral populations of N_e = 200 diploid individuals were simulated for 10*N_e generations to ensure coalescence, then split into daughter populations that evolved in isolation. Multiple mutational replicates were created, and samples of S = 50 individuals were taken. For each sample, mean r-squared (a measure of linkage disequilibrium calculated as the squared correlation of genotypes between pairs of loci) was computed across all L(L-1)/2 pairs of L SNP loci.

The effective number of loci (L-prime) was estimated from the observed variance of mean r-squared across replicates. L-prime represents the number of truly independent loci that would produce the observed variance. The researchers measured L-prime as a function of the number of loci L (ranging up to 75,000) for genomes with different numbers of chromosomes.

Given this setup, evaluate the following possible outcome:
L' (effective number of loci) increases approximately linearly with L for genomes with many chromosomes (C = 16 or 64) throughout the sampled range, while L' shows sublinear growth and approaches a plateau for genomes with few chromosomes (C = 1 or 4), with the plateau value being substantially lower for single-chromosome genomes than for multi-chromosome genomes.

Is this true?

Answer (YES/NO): NO